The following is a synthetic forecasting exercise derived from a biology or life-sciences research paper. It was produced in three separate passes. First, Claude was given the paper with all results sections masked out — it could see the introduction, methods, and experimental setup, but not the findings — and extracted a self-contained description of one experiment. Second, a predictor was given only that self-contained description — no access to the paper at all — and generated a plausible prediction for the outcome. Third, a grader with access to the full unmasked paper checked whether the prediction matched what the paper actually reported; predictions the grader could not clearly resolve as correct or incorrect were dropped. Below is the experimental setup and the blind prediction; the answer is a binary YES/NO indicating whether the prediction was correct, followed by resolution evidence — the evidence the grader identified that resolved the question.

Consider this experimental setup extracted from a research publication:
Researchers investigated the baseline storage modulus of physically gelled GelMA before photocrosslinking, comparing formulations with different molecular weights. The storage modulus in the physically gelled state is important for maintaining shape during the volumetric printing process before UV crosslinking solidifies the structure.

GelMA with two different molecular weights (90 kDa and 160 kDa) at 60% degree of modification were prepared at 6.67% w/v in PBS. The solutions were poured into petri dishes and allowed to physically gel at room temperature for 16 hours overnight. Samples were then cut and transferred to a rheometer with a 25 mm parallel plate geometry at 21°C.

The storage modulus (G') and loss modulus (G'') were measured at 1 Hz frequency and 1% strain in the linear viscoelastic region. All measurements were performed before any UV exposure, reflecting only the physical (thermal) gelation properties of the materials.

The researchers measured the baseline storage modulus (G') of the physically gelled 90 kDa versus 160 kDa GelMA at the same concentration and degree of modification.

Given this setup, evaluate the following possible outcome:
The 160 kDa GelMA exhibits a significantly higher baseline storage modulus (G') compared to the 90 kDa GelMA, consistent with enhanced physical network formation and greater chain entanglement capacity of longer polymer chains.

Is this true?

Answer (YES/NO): YES